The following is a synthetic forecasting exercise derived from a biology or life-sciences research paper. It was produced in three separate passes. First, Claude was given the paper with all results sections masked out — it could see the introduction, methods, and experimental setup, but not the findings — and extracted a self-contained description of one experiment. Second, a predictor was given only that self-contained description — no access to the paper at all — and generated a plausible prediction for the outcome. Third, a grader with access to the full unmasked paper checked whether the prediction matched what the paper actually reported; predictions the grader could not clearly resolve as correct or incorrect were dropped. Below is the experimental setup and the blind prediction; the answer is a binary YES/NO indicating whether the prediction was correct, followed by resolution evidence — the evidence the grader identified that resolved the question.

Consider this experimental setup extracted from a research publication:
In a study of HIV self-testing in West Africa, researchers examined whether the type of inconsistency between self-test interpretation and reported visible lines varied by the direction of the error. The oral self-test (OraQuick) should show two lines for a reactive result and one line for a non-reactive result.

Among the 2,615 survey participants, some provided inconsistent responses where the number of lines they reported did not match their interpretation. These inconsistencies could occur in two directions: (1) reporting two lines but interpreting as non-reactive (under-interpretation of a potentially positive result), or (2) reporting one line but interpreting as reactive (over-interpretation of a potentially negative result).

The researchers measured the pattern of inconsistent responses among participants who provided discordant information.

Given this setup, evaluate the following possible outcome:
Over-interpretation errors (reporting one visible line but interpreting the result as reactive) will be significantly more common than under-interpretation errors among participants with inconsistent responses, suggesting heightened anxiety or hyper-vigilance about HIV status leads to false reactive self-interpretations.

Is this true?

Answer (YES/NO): NO